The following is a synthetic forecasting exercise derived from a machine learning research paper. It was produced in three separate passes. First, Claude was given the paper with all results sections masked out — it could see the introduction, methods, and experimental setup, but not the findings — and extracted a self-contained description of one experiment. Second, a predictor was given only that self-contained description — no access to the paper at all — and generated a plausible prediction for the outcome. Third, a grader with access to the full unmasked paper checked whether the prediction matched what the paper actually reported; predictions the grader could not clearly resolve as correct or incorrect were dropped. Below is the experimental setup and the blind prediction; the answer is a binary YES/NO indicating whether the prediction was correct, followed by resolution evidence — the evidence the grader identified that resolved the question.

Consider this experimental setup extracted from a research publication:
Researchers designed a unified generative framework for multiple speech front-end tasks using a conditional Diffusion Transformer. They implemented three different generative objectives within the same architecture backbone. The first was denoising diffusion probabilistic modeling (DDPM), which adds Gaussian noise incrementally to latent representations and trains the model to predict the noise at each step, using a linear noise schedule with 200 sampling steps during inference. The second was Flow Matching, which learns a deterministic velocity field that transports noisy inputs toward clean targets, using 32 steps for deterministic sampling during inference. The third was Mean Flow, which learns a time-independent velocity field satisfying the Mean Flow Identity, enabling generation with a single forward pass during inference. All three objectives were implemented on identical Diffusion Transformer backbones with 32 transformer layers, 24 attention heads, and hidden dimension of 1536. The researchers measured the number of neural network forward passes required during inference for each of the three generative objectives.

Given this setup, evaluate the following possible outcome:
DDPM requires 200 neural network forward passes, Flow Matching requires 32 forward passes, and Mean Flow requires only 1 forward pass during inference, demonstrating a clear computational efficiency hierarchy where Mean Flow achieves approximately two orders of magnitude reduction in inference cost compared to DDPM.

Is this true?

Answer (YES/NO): YES